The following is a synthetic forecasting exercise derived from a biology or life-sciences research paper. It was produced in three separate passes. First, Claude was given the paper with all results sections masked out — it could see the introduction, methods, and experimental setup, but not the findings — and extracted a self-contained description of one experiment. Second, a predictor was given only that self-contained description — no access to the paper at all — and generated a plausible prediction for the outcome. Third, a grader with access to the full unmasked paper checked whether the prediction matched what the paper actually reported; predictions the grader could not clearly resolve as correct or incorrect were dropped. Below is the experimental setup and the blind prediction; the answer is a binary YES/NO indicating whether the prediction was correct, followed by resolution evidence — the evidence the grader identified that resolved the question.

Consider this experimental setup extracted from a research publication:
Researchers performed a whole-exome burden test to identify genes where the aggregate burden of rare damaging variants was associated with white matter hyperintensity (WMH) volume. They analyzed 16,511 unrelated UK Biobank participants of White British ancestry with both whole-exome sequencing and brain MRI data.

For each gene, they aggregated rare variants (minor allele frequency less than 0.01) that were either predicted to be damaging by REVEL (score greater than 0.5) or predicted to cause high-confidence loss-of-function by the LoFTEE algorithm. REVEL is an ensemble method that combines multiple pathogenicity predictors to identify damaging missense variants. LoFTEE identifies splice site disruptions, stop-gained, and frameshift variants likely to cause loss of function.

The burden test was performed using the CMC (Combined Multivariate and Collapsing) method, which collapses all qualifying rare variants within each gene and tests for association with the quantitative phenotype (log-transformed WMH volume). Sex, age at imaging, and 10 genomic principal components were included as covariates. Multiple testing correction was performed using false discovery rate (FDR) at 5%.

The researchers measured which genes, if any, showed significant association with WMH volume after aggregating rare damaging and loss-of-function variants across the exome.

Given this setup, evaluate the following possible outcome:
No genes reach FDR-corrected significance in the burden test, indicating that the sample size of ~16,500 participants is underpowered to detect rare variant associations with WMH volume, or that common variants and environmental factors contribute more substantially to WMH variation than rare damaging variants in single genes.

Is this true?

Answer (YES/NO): NO